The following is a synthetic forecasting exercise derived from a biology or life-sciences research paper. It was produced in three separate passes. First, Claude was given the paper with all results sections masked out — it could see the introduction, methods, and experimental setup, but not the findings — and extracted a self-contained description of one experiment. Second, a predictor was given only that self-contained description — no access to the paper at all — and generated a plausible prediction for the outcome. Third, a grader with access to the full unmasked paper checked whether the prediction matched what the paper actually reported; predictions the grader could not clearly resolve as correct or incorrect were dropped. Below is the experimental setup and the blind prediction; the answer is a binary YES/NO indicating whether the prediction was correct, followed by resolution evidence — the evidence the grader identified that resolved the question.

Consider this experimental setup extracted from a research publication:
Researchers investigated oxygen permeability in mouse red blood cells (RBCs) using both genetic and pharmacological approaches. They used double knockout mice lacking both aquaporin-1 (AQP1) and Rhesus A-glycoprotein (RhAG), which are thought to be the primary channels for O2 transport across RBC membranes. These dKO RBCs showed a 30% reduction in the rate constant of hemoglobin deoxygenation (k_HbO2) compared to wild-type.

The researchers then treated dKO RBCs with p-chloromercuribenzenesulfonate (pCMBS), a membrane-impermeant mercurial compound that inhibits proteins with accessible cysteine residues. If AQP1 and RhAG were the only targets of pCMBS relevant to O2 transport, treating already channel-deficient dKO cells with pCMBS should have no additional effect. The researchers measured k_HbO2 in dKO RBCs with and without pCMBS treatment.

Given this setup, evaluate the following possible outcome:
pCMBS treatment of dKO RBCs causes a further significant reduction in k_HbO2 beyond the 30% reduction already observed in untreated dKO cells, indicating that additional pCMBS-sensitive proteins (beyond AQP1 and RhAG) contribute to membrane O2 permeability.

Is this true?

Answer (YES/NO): YES